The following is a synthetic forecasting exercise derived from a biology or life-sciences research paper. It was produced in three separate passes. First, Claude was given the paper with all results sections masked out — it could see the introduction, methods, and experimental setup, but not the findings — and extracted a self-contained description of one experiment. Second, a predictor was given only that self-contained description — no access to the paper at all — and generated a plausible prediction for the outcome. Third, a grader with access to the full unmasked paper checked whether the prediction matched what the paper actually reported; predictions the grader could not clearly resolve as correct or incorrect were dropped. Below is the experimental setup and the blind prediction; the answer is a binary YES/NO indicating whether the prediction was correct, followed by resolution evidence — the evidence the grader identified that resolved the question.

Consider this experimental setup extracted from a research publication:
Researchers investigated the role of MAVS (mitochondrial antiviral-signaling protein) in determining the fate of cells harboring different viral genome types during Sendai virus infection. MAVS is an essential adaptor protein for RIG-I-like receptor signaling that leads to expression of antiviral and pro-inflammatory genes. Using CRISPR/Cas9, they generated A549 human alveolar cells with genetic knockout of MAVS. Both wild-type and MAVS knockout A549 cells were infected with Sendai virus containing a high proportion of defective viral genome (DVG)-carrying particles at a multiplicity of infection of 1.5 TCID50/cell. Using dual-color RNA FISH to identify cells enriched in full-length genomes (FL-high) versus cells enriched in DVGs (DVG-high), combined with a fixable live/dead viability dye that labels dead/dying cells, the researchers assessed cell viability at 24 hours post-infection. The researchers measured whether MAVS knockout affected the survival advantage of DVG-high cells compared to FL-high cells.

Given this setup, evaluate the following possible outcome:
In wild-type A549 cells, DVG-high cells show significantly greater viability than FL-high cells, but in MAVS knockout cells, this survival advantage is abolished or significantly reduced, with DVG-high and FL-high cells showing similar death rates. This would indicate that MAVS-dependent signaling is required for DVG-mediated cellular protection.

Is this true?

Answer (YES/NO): YES